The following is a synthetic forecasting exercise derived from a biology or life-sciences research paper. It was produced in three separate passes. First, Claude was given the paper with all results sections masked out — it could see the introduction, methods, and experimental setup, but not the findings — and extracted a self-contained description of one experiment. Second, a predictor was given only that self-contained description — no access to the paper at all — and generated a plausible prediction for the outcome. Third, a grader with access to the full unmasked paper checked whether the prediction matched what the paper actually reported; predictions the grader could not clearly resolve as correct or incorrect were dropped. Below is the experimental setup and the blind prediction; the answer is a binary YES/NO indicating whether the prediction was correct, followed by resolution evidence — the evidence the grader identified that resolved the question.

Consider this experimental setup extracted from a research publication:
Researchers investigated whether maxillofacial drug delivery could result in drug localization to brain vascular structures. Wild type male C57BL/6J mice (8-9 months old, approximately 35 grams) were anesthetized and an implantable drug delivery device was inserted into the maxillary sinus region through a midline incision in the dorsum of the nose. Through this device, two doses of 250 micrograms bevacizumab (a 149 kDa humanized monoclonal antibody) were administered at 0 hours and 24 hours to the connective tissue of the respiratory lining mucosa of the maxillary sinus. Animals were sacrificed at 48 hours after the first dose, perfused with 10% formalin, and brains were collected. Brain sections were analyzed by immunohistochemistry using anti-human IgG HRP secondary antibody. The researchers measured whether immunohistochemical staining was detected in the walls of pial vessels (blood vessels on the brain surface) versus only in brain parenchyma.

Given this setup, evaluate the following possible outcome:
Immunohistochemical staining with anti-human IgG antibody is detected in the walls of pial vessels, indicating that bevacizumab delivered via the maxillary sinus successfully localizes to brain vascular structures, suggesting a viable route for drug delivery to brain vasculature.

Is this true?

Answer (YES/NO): YES